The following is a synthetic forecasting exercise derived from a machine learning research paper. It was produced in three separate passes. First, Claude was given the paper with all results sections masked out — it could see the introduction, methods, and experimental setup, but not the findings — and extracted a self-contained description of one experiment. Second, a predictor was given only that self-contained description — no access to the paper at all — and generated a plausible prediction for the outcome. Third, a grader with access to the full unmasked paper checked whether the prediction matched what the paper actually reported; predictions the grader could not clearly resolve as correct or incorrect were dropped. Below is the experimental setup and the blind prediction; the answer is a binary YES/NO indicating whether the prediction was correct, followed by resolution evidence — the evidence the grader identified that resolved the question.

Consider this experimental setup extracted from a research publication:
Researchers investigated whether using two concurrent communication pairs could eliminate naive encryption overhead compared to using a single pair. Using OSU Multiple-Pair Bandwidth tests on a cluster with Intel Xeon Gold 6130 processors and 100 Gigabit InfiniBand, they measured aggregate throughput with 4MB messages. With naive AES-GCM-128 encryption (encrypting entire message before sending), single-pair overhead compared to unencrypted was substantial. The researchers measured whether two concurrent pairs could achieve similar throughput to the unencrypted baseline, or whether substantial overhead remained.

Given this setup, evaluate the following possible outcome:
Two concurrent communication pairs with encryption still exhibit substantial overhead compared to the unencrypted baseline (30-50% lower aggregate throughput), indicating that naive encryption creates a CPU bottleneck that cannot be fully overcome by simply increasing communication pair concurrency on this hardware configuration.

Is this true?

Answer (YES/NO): YES